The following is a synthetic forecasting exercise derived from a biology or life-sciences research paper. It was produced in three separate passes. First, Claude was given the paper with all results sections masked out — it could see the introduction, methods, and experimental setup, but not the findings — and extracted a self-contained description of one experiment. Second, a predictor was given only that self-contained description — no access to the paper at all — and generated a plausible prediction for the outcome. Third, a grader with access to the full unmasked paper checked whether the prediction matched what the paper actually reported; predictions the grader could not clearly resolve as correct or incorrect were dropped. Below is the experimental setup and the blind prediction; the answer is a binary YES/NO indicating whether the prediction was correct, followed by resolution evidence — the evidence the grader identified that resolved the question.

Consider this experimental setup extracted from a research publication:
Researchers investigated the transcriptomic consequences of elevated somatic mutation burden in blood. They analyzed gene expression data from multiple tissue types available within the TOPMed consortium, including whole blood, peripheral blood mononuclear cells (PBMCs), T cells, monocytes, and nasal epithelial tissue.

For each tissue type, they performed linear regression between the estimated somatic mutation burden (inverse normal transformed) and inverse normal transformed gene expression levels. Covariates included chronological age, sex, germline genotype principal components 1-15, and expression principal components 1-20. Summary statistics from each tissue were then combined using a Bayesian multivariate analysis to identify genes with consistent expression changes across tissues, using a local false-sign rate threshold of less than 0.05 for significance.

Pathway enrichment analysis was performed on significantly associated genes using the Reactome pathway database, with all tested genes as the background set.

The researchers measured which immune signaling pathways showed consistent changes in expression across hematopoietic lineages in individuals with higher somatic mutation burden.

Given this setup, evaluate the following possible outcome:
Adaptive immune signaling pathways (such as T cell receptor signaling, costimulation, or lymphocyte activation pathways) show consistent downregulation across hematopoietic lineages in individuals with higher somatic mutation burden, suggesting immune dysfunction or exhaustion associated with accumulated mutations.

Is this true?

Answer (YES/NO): NO